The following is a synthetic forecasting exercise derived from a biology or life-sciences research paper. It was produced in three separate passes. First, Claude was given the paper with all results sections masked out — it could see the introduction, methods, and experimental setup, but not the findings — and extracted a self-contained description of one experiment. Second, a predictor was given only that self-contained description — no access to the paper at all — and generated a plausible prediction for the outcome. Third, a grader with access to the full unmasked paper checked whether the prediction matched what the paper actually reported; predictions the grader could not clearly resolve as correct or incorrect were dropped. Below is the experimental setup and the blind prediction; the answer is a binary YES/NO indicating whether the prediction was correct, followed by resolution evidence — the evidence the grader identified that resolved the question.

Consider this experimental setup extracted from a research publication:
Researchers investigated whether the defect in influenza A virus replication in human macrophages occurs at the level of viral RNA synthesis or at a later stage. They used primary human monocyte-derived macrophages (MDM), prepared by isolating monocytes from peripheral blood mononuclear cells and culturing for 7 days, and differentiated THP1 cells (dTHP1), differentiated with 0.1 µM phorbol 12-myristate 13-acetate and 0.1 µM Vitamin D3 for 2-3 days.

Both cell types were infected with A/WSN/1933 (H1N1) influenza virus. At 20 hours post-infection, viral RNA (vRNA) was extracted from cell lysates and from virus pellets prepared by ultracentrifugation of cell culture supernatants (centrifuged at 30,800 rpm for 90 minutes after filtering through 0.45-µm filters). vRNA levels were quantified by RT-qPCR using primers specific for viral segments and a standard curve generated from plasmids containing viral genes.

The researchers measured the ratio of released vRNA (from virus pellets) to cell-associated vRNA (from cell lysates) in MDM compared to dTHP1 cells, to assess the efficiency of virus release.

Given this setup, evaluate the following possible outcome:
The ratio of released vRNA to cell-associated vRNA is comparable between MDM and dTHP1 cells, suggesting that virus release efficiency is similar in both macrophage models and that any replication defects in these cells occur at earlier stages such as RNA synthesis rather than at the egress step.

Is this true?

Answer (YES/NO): NO